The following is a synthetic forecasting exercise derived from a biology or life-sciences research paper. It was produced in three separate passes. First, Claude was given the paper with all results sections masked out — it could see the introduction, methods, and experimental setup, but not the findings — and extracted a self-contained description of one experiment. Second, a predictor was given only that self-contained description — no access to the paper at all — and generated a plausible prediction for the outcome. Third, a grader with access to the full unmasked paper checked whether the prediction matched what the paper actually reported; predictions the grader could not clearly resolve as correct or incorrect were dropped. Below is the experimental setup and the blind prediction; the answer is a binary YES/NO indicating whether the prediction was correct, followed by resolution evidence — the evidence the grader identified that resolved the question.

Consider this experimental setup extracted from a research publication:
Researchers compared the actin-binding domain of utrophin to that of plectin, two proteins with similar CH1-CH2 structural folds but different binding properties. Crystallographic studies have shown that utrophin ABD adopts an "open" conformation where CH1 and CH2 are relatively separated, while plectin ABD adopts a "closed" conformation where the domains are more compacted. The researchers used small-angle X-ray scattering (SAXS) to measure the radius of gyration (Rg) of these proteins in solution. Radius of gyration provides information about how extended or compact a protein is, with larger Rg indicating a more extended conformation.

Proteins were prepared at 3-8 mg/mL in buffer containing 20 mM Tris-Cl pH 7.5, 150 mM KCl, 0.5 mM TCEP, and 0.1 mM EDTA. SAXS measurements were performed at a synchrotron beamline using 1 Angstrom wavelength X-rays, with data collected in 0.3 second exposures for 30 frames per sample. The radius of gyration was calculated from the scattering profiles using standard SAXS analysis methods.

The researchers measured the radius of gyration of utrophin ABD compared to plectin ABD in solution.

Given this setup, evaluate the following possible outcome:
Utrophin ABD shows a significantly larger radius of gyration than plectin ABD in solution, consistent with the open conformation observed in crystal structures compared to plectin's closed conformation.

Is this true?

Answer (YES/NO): YES